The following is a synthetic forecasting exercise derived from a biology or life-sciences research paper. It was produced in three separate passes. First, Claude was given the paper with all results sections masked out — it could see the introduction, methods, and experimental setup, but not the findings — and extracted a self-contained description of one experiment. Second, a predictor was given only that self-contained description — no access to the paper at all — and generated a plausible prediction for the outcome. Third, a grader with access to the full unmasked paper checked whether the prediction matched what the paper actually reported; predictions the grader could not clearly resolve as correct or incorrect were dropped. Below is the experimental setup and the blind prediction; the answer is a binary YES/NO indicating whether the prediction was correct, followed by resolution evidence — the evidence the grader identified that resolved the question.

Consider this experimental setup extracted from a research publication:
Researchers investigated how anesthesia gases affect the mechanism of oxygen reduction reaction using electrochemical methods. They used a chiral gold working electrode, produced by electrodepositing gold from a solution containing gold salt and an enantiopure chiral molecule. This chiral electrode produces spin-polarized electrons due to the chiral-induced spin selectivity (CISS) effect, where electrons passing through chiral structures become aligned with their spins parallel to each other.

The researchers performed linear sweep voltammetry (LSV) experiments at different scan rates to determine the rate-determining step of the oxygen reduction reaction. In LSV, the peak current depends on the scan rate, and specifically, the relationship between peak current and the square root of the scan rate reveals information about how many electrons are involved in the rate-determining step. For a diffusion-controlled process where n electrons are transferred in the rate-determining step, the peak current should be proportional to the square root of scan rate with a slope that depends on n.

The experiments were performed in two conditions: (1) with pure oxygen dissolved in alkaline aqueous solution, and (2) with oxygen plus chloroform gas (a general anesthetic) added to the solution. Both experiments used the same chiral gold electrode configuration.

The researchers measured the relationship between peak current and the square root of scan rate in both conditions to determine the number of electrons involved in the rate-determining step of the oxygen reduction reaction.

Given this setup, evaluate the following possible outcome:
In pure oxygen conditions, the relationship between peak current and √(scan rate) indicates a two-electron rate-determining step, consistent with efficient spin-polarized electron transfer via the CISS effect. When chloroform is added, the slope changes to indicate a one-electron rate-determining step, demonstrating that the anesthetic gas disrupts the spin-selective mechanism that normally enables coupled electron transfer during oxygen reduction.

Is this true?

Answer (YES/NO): NO